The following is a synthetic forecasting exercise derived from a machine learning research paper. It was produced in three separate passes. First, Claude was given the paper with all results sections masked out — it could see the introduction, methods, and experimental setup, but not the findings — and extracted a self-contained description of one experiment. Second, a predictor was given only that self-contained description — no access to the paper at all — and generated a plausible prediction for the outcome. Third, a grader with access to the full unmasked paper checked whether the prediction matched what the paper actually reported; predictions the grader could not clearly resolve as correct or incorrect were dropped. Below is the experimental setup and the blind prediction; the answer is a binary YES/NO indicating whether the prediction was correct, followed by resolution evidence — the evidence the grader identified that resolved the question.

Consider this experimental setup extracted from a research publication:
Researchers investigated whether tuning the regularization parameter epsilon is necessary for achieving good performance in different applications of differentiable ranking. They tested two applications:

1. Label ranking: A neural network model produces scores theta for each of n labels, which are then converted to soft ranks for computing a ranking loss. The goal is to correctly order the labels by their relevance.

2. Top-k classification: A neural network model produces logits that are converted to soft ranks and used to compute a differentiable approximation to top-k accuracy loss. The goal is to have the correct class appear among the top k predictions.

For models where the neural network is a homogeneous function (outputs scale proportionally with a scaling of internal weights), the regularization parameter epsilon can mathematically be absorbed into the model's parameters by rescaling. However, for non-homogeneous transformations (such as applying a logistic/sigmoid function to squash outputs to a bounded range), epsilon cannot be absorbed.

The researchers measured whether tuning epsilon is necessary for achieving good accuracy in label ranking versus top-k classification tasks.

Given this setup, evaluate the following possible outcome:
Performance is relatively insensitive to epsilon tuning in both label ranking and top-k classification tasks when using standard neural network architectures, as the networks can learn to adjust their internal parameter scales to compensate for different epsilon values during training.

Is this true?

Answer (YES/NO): NO